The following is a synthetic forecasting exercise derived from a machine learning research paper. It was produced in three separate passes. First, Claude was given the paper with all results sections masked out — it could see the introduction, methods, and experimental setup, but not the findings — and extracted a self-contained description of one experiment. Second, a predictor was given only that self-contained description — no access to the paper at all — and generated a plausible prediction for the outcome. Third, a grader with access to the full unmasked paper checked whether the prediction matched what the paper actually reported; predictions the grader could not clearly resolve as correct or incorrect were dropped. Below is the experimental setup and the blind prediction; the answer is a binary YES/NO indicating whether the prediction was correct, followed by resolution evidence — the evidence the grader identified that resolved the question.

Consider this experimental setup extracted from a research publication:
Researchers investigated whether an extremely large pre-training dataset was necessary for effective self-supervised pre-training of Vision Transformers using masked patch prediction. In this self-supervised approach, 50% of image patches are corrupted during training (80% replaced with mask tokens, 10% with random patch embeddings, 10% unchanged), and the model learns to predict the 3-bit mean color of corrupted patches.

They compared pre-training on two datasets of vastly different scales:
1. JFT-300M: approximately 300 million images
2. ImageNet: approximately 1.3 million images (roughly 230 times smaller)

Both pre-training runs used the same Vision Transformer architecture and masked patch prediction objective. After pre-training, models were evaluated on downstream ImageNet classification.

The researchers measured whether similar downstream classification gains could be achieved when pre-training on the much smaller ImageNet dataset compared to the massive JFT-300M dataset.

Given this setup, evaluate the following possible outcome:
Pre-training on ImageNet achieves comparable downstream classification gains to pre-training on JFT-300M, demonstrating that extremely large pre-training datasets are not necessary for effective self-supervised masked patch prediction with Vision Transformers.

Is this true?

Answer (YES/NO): YES